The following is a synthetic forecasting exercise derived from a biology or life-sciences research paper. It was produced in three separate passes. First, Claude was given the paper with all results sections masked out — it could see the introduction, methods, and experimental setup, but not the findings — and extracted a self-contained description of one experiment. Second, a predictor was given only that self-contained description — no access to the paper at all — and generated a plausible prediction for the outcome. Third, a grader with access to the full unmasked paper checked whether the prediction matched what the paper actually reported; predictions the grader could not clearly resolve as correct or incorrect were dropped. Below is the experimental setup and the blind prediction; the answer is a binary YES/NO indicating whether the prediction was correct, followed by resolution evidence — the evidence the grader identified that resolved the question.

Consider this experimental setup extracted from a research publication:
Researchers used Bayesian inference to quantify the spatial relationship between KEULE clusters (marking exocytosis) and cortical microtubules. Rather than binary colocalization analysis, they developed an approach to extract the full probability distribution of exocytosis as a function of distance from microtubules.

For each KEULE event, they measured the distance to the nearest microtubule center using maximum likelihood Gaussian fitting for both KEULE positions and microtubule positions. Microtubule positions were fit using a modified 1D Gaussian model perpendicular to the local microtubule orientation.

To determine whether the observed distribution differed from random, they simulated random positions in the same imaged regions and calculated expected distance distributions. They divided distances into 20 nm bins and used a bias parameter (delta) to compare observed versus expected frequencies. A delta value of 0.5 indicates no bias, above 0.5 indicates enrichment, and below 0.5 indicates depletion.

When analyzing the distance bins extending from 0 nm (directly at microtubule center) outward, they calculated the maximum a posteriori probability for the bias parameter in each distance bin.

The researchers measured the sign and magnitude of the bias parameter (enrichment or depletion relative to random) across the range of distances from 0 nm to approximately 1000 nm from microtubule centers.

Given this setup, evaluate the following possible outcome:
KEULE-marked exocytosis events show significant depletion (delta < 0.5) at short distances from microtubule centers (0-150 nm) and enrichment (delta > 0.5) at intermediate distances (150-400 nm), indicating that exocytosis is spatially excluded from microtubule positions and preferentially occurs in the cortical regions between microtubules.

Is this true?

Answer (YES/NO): NO